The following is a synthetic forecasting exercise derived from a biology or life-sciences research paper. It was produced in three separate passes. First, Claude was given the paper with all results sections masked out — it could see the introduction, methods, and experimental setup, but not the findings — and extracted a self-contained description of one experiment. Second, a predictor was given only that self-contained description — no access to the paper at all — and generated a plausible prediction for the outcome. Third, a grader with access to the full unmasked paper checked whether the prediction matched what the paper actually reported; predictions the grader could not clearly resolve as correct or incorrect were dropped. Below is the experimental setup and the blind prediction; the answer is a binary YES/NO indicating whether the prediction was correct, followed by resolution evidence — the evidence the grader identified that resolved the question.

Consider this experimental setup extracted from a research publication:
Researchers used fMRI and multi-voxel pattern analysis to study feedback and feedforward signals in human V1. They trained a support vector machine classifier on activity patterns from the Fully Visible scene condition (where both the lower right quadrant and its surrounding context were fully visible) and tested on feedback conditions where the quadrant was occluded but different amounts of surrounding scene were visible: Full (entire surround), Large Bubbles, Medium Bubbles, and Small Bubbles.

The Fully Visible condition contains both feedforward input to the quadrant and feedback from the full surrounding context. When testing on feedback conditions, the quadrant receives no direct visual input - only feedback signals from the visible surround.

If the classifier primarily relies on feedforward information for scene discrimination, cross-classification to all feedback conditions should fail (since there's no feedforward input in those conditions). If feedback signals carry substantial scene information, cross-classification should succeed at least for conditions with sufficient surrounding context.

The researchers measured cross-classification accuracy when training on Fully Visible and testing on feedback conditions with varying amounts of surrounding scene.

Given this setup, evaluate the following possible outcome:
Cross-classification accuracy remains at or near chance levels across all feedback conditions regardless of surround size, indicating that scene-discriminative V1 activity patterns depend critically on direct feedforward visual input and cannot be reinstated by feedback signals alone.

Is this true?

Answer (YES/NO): NO